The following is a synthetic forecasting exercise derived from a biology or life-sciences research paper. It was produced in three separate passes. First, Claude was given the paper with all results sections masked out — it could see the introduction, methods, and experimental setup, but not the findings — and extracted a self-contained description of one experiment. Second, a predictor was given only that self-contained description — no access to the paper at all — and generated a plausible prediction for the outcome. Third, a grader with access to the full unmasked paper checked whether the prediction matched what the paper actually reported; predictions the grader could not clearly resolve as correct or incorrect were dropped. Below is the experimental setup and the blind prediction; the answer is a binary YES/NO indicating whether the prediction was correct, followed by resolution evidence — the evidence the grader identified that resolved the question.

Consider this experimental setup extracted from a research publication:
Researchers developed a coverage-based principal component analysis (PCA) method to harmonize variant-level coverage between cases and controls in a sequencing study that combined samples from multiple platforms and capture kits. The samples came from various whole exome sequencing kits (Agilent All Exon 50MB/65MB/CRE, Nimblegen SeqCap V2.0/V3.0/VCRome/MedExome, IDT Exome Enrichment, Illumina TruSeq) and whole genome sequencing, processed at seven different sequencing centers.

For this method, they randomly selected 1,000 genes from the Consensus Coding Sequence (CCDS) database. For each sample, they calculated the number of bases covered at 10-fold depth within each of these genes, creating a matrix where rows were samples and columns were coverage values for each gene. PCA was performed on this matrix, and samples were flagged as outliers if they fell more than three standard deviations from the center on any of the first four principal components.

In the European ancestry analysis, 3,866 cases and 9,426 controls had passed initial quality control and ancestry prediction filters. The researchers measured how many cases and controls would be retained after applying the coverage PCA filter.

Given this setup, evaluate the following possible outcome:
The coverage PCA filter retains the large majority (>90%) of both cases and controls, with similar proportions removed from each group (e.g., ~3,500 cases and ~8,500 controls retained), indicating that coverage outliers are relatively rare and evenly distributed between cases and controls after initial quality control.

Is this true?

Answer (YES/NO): NO